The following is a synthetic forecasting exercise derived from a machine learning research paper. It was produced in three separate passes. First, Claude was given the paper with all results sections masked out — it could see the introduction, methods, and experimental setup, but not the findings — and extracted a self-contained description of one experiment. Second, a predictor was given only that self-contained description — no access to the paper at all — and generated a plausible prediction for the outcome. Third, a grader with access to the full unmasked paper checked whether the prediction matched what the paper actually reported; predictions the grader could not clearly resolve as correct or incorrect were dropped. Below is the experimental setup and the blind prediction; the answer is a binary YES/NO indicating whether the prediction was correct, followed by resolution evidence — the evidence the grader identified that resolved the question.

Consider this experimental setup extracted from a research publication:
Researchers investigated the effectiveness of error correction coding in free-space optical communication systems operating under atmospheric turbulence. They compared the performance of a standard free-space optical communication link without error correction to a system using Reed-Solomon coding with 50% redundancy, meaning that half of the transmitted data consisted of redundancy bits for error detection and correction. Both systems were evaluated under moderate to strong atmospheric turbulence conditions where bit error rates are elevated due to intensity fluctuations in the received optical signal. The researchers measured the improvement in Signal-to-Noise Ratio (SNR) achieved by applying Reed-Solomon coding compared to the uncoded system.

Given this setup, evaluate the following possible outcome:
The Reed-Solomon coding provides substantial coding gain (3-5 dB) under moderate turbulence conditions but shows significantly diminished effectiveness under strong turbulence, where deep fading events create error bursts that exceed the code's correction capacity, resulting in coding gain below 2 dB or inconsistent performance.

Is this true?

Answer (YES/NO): NO